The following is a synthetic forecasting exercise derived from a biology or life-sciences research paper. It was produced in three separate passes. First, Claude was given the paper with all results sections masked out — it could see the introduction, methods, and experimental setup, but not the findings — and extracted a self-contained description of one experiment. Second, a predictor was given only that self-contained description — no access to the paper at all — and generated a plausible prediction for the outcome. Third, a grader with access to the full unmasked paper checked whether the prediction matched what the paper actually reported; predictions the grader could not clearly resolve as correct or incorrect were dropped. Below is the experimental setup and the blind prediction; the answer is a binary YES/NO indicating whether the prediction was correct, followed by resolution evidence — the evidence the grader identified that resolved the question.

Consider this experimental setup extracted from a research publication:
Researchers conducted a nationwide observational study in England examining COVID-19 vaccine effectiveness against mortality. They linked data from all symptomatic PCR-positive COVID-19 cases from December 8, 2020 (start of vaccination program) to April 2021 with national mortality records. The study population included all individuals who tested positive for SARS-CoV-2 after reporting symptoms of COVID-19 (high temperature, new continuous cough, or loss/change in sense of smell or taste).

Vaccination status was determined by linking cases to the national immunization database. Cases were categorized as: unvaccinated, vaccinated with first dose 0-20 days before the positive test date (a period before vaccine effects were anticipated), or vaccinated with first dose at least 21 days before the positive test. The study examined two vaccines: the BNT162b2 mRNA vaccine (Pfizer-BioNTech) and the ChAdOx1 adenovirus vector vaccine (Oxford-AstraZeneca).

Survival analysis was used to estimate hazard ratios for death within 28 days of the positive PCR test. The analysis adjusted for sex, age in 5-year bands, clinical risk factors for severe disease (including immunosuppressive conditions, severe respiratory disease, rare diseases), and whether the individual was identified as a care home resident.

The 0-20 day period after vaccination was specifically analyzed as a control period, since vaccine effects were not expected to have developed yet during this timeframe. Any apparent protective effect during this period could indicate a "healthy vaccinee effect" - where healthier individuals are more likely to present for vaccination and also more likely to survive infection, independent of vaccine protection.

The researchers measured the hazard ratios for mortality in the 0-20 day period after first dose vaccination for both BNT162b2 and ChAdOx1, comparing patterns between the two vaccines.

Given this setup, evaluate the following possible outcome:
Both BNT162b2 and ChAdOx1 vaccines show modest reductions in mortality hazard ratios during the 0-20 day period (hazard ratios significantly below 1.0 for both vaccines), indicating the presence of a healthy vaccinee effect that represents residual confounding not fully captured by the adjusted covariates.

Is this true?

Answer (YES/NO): NO